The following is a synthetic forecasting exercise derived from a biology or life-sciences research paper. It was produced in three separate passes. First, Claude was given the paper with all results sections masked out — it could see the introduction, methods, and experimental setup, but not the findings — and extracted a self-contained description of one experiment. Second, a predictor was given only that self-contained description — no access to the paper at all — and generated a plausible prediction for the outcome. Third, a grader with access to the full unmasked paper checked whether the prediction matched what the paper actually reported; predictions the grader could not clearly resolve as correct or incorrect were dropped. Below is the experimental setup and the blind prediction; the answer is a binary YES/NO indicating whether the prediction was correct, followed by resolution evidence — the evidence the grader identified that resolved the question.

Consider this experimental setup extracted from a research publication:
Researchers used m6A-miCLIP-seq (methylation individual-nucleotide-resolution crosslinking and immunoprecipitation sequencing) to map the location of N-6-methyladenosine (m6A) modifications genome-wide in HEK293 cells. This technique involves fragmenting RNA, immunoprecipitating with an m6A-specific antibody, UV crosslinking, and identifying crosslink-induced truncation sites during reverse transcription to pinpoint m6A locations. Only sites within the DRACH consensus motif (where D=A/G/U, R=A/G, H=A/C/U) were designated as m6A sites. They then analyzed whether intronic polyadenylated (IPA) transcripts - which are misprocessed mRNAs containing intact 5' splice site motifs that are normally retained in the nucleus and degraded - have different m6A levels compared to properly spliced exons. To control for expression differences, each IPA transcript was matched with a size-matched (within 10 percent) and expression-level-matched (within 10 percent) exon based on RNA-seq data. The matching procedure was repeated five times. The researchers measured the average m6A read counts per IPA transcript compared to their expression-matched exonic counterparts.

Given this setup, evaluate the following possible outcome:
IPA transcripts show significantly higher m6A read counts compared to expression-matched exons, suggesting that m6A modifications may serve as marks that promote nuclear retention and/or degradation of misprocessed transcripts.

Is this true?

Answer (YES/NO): NO